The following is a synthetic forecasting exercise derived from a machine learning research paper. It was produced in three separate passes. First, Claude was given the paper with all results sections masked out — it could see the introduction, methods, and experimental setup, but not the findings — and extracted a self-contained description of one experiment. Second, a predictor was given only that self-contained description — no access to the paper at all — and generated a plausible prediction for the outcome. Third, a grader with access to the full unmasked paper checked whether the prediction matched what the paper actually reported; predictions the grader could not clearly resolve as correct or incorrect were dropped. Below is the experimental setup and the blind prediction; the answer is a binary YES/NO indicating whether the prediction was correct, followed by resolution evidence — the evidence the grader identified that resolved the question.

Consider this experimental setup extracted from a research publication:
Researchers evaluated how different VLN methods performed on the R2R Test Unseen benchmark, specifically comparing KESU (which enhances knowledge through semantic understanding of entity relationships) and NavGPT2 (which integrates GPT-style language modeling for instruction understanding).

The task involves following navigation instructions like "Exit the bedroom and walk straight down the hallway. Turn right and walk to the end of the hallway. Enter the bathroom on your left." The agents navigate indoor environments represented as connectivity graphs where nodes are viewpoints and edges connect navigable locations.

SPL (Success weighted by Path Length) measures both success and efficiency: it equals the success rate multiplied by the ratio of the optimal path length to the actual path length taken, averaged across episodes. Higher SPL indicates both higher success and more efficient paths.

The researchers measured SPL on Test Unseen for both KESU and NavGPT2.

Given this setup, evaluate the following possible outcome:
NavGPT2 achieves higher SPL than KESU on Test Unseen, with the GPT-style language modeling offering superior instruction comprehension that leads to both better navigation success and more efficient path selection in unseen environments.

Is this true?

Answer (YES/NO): NO